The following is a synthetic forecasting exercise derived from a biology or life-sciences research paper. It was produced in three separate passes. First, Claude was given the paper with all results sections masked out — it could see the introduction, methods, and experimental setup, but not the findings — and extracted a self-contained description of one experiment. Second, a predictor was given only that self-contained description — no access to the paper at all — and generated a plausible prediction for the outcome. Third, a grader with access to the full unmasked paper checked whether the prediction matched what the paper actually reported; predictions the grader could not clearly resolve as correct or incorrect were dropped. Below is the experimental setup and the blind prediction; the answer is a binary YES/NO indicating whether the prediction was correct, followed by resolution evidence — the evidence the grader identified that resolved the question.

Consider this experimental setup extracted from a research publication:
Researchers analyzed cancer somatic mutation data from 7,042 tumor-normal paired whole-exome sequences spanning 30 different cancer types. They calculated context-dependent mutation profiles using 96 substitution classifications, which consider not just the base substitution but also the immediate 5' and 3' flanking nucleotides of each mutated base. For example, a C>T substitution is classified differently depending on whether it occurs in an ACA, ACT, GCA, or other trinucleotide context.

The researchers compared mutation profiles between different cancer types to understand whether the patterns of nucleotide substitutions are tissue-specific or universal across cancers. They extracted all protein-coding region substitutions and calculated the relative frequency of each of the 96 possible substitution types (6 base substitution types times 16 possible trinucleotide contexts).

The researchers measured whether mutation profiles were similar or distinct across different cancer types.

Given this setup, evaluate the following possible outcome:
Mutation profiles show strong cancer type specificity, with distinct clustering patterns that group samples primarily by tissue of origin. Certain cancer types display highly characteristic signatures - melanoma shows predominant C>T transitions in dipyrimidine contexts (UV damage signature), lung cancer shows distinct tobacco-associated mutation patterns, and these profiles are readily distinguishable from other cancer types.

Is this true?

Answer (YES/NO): NO